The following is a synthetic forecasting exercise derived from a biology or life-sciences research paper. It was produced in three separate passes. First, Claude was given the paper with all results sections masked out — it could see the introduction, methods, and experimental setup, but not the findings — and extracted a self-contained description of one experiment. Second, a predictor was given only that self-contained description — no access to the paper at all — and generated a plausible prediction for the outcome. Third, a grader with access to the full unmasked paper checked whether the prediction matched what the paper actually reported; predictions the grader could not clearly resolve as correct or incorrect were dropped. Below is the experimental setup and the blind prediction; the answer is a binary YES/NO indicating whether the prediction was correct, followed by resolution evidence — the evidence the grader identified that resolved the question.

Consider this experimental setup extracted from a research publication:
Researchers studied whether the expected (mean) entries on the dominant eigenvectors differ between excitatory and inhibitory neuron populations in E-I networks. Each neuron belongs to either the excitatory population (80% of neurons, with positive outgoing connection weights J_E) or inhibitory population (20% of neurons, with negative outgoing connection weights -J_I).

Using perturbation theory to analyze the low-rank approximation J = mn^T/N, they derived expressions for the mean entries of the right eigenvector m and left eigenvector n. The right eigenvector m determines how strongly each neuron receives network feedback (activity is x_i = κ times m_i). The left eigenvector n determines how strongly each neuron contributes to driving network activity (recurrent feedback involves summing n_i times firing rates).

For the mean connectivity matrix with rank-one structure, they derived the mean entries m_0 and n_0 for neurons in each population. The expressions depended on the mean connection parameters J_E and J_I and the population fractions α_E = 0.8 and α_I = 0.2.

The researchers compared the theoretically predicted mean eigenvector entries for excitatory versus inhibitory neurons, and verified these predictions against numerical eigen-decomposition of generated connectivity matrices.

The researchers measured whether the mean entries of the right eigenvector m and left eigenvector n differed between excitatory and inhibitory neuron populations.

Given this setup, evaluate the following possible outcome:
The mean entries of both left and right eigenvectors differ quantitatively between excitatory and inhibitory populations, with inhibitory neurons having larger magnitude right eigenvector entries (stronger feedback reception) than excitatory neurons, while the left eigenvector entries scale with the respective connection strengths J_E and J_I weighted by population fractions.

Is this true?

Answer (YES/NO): NO